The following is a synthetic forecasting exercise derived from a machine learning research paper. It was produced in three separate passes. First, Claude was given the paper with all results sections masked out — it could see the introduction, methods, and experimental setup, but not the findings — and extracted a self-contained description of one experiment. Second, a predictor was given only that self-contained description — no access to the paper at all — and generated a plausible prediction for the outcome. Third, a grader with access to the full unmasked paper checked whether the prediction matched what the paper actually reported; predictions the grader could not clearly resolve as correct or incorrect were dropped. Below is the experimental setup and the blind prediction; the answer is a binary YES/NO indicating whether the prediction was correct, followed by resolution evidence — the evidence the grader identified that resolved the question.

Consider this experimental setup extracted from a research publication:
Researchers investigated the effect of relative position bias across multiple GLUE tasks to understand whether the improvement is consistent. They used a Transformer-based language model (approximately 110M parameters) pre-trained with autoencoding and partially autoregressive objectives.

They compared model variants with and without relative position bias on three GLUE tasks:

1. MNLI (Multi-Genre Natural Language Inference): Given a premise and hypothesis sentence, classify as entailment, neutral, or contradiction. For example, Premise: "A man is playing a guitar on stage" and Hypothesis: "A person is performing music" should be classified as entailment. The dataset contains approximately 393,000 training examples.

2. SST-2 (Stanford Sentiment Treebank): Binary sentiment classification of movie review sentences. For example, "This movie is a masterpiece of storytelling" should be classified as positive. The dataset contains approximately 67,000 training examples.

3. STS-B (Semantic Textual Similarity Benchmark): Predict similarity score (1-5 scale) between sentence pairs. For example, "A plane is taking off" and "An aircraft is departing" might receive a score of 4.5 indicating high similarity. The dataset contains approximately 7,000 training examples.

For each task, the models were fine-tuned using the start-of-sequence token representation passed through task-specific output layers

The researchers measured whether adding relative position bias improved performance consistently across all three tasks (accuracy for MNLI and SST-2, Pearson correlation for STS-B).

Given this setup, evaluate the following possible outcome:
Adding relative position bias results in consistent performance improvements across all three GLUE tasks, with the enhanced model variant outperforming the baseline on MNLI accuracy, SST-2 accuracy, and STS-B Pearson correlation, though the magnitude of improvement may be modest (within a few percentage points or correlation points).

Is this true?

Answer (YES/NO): NO